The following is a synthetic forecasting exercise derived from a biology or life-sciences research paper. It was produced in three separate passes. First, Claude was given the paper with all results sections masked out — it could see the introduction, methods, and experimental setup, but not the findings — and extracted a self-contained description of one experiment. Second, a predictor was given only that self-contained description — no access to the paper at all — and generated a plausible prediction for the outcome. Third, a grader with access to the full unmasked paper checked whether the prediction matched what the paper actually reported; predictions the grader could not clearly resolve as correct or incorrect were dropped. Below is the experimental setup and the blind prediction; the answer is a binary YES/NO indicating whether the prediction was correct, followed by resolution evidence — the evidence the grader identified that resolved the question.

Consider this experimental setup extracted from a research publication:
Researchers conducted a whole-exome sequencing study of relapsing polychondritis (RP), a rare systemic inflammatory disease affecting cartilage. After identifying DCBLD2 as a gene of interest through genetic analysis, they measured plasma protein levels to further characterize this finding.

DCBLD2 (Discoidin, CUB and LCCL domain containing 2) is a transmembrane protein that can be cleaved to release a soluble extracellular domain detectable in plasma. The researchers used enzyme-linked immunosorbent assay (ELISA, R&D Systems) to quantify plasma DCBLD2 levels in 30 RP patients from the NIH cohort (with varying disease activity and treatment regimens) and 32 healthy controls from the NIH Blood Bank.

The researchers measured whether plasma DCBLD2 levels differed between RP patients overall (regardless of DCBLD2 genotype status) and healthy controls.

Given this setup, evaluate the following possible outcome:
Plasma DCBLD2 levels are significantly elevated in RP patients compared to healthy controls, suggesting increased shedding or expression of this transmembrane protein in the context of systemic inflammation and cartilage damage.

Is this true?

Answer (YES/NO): YES